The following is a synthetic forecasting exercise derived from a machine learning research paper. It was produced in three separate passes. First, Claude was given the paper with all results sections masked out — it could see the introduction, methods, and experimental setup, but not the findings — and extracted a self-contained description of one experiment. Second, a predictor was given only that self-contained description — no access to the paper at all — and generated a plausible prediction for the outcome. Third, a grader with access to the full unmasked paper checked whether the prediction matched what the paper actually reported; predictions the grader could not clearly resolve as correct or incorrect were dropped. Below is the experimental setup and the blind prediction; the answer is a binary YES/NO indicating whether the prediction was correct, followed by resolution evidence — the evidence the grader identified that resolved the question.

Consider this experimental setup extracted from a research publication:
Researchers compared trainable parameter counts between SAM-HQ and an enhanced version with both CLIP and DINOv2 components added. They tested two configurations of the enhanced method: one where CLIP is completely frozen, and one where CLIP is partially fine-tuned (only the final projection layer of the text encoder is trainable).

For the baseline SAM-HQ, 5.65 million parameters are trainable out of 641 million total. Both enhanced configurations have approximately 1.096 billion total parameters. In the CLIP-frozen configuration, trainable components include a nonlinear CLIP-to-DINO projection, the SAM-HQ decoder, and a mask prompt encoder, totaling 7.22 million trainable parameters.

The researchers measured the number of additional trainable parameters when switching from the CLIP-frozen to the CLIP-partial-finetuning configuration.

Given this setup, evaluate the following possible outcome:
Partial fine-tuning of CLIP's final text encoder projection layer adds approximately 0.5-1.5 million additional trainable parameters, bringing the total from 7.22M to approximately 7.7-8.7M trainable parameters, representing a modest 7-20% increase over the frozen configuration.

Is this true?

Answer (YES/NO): NO